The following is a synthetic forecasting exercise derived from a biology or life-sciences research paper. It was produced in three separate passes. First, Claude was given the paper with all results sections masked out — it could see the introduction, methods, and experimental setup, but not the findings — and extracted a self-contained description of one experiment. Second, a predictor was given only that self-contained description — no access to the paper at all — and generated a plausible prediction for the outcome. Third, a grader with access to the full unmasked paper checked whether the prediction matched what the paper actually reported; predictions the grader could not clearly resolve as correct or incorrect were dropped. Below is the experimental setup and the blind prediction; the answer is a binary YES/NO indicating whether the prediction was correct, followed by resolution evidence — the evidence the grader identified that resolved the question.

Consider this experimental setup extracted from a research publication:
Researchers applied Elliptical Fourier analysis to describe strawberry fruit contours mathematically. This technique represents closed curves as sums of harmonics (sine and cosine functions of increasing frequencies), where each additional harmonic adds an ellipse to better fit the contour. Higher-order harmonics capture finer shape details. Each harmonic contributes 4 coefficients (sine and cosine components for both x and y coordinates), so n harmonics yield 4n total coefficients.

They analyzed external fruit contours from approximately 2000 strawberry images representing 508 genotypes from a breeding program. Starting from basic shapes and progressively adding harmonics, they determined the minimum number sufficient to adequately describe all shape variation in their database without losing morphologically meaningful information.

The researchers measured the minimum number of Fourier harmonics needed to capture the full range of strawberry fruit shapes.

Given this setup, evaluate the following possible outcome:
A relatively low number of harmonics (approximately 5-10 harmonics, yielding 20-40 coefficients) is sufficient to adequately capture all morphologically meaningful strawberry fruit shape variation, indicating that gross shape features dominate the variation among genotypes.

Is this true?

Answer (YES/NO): NO